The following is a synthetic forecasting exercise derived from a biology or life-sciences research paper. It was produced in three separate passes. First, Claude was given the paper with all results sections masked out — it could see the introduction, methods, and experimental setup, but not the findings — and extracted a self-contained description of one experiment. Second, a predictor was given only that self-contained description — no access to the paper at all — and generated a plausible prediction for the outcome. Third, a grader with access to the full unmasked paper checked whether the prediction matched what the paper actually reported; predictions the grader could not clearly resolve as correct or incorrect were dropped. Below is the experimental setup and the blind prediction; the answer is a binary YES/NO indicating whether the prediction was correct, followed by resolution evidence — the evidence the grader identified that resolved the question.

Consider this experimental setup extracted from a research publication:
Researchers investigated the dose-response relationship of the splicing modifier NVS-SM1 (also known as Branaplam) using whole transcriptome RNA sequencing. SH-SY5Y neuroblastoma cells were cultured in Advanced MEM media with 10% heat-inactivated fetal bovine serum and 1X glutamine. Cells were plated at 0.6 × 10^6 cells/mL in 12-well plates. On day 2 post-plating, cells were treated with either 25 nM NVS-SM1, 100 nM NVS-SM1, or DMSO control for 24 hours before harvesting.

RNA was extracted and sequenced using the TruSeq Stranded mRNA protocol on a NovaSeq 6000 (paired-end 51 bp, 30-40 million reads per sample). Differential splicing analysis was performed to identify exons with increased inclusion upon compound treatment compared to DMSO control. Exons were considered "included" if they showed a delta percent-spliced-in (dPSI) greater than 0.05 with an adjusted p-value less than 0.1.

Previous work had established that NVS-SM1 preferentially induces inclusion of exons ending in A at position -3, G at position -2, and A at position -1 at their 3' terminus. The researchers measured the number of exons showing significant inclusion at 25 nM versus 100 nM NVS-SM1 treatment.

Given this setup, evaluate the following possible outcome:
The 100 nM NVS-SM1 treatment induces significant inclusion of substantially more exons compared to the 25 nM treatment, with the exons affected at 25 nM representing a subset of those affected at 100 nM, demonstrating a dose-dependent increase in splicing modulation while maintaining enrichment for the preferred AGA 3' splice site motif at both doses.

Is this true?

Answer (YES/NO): YES